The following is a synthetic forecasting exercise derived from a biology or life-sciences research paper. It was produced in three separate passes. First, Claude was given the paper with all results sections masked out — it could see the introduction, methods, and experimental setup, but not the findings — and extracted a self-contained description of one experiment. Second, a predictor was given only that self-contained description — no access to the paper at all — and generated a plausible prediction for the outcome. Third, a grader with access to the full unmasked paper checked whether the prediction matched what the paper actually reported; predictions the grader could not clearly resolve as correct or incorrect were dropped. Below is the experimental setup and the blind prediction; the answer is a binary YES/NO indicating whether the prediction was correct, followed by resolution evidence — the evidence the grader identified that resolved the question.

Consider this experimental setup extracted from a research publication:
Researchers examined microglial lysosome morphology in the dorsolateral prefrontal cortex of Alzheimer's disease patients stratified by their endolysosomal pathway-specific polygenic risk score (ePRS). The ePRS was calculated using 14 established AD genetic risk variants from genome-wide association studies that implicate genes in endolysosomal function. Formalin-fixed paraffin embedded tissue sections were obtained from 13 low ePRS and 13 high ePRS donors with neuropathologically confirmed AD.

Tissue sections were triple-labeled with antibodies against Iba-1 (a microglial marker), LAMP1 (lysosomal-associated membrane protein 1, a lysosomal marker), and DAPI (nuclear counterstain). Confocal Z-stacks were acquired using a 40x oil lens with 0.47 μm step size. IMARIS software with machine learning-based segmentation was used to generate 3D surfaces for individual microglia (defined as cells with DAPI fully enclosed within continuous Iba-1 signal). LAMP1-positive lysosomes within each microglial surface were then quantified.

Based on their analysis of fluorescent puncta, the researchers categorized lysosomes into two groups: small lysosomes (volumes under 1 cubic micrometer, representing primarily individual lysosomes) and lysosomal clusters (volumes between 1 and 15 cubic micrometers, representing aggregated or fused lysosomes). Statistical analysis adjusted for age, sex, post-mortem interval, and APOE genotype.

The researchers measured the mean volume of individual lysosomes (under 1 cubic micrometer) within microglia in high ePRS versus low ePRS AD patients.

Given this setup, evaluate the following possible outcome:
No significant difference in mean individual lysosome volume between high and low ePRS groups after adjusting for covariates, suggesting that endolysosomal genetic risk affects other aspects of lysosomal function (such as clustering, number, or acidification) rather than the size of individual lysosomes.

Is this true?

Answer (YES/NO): NO